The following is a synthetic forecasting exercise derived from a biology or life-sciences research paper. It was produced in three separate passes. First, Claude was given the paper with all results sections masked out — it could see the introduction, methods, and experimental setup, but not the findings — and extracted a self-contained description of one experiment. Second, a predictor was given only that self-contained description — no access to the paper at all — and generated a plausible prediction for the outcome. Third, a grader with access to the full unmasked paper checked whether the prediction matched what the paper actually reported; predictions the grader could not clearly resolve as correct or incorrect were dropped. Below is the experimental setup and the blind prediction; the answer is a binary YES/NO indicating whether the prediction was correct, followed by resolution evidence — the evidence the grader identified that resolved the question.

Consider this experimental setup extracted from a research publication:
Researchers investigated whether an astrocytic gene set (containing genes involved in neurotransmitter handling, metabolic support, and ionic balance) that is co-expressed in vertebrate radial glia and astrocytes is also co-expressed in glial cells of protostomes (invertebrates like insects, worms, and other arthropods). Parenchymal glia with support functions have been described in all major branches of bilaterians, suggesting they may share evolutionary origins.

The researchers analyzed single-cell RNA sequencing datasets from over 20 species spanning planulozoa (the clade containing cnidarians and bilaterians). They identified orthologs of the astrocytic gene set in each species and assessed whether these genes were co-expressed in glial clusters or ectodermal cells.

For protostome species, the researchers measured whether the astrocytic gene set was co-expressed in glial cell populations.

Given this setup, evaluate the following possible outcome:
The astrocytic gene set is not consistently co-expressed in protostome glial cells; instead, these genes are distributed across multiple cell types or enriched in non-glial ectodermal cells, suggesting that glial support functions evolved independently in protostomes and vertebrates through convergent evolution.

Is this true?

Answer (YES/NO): YES